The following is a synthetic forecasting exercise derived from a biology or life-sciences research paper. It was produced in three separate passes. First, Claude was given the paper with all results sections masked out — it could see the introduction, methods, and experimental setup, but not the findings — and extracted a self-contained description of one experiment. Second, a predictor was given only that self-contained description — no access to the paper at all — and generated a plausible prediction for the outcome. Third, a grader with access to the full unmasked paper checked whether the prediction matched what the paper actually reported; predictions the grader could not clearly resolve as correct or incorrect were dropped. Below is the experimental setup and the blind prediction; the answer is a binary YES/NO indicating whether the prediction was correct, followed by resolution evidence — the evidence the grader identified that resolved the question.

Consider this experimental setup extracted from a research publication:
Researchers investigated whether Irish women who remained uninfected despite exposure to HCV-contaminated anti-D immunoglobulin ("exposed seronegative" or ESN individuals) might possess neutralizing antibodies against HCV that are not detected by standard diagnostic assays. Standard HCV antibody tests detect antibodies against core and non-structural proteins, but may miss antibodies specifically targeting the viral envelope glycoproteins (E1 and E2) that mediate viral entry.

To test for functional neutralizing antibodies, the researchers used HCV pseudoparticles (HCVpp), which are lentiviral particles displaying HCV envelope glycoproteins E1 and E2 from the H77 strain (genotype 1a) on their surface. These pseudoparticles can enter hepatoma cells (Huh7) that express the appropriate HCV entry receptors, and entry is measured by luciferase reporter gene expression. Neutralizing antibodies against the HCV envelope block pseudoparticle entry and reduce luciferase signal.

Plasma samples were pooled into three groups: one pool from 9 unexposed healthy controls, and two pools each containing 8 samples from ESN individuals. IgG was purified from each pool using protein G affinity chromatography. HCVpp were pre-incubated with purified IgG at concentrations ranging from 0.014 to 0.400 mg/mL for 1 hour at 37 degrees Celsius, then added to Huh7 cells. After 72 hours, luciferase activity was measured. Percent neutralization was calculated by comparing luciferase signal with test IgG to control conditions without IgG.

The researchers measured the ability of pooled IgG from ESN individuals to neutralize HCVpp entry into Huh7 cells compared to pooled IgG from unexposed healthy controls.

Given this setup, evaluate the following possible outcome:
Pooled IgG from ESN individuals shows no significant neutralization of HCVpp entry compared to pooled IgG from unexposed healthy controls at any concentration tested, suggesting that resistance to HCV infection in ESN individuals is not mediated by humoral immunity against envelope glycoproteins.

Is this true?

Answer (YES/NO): YES